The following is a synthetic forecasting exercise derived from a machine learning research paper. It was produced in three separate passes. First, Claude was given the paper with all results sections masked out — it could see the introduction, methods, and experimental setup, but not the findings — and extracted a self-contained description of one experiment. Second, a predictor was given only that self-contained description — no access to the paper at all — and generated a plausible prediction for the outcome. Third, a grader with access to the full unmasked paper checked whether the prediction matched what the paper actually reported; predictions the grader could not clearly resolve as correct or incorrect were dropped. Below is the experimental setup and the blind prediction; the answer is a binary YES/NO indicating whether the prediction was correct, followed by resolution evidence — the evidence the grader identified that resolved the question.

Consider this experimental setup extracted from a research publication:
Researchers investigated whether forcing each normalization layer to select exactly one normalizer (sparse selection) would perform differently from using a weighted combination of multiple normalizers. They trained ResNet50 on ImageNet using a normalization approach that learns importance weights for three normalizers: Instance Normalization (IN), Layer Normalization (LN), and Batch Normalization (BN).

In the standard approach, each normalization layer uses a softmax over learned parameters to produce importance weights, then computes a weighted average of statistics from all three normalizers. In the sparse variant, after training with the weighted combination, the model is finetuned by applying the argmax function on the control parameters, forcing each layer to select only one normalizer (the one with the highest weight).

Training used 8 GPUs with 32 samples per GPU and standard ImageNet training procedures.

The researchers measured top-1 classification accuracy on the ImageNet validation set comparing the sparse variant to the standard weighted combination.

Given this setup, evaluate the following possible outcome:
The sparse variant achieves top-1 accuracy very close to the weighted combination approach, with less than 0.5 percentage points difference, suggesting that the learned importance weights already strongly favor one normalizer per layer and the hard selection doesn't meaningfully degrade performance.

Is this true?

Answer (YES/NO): YES